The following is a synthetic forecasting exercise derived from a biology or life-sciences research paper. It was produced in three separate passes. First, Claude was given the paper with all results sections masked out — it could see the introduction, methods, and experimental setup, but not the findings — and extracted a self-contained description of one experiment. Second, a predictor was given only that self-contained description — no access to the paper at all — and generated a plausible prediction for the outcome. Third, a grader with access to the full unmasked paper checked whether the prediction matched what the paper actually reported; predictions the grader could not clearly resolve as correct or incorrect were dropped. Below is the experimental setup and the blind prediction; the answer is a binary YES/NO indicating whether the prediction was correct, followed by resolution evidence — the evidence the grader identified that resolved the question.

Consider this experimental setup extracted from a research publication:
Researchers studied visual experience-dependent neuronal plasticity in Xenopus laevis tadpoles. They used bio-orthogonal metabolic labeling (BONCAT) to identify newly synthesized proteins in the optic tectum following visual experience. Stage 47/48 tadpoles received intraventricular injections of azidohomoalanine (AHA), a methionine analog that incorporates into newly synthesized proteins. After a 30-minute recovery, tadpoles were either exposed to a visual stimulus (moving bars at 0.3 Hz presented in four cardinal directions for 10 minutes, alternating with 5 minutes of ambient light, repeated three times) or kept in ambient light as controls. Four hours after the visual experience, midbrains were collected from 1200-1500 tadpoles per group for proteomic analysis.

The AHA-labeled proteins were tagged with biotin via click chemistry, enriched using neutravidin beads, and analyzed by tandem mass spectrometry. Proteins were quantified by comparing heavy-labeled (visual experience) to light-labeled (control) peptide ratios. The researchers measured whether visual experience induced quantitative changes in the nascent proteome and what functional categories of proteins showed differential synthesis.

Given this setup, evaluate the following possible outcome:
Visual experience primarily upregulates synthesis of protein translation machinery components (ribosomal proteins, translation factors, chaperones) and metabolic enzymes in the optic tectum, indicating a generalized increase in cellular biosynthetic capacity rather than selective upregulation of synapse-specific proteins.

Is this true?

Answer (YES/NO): NO